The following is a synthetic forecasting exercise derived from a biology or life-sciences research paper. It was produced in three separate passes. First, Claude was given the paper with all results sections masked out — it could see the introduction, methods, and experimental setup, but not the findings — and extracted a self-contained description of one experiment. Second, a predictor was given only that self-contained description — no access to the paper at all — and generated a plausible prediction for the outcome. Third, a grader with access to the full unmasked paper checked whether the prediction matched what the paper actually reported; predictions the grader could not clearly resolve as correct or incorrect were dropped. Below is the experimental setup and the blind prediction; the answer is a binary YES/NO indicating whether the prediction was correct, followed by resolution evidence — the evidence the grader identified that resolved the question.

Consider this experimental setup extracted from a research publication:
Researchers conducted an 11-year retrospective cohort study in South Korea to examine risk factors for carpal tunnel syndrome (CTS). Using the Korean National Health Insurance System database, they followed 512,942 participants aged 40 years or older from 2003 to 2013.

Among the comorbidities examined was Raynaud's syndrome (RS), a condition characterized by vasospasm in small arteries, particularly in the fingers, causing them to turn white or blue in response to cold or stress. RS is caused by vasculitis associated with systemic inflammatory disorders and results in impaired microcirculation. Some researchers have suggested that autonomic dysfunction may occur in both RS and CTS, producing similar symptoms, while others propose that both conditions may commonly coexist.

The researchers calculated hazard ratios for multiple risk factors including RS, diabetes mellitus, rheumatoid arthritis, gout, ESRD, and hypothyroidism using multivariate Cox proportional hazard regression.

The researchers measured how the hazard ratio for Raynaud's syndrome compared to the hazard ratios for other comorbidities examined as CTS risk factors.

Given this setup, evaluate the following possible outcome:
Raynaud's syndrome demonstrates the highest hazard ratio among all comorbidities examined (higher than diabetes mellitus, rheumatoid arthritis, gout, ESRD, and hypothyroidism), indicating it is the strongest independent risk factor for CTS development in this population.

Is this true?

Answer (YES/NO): YES